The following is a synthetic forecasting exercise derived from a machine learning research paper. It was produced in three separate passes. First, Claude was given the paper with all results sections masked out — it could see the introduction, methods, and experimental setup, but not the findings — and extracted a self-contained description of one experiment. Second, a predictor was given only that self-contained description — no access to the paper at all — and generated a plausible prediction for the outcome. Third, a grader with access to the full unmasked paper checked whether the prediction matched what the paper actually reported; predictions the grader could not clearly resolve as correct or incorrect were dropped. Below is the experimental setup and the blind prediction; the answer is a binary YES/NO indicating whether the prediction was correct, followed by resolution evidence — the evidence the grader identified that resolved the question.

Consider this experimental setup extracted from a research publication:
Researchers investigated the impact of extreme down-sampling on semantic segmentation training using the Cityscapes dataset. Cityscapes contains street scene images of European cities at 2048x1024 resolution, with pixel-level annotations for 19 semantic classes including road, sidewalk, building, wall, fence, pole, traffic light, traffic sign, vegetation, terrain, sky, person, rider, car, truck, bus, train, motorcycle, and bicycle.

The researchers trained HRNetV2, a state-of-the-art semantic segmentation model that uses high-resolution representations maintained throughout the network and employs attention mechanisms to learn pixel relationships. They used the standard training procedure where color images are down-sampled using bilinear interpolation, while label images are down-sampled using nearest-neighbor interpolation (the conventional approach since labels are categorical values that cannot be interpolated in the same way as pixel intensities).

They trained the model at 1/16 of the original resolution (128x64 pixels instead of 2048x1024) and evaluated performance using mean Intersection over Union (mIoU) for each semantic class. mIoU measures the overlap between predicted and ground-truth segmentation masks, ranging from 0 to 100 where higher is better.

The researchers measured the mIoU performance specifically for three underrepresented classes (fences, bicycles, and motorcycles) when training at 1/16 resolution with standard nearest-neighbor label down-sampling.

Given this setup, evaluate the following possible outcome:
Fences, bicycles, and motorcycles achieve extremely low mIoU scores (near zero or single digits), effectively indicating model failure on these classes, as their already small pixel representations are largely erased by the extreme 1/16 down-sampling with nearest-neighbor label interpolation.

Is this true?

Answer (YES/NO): YES